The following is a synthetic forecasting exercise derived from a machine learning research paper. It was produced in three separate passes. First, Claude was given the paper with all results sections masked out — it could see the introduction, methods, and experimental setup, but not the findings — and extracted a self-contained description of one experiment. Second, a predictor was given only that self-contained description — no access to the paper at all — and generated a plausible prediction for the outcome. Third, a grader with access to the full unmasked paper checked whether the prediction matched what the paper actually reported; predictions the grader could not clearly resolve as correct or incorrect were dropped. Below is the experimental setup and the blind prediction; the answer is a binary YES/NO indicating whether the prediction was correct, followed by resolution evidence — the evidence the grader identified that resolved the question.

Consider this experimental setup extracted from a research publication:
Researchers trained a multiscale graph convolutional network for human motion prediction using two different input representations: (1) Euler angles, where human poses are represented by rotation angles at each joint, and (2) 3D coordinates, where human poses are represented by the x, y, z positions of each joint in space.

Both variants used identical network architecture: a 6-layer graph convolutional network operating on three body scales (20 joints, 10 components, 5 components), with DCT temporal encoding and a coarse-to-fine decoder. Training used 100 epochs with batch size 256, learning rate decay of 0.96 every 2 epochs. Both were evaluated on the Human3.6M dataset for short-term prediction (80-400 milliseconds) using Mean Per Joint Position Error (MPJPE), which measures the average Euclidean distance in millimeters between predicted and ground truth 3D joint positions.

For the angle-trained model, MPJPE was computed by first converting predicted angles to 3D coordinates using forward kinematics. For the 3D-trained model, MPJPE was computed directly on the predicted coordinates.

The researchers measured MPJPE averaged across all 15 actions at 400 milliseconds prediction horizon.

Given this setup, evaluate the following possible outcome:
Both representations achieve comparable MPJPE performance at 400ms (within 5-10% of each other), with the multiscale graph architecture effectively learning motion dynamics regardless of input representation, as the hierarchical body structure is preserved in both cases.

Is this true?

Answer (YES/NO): YES